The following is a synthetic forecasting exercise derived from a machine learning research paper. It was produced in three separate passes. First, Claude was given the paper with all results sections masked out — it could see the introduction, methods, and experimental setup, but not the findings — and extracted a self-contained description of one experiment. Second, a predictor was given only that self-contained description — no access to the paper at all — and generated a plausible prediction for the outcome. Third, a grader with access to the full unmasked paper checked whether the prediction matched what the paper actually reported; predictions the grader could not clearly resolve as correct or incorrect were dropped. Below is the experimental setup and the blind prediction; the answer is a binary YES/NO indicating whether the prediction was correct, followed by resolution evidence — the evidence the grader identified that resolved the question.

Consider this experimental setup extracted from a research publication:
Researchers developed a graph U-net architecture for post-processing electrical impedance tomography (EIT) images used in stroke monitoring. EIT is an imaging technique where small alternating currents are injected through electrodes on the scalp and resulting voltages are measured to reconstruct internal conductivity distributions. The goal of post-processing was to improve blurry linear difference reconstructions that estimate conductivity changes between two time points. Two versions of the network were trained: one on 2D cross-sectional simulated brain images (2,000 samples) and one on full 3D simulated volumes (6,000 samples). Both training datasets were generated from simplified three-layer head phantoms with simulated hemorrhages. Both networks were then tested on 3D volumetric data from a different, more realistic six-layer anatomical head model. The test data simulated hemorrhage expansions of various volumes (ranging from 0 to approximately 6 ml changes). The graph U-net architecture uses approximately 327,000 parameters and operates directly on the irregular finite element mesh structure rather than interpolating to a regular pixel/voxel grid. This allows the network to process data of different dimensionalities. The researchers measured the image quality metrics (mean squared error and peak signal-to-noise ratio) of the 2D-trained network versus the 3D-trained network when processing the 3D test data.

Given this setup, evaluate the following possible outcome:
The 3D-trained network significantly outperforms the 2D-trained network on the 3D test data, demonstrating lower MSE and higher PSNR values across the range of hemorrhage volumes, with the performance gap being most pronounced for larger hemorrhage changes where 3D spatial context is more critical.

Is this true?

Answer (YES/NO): NO